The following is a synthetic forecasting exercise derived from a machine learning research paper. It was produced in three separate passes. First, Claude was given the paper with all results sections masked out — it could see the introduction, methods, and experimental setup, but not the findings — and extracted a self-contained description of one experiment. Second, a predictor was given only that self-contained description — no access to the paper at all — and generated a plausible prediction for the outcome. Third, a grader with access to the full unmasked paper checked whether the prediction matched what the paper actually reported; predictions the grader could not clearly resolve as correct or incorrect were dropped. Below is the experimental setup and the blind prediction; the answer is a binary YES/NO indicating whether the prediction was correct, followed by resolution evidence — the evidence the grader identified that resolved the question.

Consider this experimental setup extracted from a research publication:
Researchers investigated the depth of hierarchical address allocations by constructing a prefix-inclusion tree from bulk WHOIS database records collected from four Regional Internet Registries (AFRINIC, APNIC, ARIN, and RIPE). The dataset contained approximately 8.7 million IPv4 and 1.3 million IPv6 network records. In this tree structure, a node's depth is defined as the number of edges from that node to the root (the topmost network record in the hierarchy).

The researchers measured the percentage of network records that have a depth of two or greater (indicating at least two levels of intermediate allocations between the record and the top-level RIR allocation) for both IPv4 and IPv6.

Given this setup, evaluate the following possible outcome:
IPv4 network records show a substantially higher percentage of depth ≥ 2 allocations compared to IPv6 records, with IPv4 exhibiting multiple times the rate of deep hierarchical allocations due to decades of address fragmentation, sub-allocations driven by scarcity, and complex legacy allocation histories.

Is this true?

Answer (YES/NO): NO